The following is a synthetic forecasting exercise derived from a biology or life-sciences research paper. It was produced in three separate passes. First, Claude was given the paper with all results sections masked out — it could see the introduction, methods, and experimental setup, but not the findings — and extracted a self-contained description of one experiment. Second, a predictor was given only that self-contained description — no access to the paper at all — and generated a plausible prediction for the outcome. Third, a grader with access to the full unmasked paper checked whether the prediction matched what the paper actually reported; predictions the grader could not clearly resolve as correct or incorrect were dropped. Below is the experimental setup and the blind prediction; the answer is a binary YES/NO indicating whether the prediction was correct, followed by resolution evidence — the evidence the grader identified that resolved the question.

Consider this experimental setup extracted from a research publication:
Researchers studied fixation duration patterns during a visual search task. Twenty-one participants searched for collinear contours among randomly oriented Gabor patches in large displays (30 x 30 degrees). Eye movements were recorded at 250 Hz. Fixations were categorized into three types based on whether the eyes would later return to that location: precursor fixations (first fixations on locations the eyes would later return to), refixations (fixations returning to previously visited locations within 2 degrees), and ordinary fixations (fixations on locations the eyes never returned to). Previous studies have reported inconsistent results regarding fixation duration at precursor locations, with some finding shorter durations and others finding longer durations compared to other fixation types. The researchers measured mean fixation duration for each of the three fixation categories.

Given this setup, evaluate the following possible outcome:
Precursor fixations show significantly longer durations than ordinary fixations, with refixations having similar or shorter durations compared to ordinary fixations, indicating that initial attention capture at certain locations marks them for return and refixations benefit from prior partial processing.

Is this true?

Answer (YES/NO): NO